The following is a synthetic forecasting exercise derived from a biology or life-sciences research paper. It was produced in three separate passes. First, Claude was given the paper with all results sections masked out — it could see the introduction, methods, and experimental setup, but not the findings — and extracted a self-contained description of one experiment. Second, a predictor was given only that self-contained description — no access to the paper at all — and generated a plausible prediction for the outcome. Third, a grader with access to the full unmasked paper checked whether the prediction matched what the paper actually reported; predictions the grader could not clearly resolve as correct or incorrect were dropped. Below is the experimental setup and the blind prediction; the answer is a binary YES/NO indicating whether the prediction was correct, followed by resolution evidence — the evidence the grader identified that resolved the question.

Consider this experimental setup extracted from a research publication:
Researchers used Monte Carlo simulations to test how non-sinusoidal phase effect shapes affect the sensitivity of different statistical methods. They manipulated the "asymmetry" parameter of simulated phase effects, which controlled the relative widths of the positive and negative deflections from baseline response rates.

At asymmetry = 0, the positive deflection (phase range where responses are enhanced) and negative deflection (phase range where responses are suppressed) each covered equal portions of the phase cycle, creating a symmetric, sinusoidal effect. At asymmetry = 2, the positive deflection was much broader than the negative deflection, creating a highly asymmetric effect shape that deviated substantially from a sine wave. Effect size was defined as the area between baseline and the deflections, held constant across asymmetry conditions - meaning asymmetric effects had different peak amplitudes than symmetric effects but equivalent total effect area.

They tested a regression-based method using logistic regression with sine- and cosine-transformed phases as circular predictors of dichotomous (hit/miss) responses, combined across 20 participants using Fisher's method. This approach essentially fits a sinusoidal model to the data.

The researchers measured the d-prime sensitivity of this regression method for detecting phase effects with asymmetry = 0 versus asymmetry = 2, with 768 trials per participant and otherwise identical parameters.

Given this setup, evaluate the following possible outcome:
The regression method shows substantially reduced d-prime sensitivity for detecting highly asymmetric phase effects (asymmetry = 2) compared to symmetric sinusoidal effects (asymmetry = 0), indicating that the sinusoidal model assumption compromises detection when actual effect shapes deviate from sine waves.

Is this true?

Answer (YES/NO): NO